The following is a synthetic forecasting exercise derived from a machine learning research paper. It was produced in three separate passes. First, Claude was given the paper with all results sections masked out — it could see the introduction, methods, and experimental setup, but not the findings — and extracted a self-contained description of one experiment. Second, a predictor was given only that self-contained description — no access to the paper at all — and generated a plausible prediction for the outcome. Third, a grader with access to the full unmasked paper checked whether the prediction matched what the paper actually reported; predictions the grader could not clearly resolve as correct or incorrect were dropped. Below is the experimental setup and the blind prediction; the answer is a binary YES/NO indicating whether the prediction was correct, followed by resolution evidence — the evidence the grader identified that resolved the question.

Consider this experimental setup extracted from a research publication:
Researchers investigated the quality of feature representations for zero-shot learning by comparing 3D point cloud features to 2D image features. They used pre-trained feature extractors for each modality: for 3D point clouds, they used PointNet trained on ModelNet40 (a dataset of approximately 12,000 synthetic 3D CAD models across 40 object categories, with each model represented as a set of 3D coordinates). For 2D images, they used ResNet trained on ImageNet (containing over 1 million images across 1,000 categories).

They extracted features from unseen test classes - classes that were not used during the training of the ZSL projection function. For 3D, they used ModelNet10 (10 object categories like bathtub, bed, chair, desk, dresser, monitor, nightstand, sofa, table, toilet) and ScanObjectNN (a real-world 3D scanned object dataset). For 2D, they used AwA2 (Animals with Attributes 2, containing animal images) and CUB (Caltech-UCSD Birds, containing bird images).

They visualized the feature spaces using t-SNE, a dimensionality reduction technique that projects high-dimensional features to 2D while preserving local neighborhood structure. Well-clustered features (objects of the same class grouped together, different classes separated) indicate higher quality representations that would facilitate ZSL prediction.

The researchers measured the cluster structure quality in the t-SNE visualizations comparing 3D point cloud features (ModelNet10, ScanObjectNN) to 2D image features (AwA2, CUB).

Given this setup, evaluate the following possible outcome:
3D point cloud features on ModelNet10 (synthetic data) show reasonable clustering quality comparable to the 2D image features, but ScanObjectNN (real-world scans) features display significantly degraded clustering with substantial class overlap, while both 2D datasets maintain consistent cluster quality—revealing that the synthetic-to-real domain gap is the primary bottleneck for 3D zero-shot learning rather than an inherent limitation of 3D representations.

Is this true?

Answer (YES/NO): NO